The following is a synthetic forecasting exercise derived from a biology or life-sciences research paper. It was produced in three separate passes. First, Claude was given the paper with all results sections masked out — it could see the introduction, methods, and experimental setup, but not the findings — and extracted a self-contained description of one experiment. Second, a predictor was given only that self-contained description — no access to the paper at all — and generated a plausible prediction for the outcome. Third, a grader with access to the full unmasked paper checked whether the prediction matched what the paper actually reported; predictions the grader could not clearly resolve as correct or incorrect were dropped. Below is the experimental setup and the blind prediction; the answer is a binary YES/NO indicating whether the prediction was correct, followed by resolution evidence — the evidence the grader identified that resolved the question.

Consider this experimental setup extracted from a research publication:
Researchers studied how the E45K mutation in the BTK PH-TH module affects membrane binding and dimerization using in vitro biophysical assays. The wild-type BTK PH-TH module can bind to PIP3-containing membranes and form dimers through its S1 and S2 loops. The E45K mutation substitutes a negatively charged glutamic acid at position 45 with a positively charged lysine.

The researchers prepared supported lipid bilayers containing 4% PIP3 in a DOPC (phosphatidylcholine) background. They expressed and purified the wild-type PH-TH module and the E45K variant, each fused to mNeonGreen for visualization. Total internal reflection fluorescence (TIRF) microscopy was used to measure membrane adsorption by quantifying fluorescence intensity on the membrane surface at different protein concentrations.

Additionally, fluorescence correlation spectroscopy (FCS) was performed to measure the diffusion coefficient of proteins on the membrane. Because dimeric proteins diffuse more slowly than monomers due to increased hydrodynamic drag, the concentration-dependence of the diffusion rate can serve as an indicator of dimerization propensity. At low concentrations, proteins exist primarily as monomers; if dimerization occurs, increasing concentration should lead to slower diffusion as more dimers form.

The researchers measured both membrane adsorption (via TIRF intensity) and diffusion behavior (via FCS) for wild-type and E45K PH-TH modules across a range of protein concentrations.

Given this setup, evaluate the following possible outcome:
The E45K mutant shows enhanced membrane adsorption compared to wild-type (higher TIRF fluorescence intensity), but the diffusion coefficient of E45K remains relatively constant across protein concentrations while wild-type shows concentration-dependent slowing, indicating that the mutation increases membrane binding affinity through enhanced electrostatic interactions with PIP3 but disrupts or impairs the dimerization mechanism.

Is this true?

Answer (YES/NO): NO